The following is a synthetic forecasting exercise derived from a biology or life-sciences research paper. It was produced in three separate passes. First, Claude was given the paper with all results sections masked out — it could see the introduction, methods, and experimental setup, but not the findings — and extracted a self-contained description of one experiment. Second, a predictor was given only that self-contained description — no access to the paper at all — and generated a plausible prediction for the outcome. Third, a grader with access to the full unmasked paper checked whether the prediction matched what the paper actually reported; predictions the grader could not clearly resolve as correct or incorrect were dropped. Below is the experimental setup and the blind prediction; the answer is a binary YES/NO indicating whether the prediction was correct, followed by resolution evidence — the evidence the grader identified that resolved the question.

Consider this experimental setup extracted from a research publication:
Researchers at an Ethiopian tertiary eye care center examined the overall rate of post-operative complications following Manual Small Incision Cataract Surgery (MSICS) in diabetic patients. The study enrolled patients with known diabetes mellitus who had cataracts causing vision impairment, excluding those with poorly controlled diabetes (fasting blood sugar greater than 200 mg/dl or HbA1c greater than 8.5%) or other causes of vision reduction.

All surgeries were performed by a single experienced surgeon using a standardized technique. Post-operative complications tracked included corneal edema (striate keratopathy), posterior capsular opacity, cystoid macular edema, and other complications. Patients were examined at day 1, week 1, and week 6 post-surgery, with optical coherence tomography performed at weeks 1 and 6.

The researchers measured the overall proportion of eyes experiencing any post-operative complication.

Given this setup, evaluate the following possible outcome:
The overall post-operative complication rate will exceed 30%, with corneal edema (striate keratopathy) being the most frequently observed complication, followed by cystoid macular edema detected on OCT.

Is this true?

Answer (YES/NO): YES